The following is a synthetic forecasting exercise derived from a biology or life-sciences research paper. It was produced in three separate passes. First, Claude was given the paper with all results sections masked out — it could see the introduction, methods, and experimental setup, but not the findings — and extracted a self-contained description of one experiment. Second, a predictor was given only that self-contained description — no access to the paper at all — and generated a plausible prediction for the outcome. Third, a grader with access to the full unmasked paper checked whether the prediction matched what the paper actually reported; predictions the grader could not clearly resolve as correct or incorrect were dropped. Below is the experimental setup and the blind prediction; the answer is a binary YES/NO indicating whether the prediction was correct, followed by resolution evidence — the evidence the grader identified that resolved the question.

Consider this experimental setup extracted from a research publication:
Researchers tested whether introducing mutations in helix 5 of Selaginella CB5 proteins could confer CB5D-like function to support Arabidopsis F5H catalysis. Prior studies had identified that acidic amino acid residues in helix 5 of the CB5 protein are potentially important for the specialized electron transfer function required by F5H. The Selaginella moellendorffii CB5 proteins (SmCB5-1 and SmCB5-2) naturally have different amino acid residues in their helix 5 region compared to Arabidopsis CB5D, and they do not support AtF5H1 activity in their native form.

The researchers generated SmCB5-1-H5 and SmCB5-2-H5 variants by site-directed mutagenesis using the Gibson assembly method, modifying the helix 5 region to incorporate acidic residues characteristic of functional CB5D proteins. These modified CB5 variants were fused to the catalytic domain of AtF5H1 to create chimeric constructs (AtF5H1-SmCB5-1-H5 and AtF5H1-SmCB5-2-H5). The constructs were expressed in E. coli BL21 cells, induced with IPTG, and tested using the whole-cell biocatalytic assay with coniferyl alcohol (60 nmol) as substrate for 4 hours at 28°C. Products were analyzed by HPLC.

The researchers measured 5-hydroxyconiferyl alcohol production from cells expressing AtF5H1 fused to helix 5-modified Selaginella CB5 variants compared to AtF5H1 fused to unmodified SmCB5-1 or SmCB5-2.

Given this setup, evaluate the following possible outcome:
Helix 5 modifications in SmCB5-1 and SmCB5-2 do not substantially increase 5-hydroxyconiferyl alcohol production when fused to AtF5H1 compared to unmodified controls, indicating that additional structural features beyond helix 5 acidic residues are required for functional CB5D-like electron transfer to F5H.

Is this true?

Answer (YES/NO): NO